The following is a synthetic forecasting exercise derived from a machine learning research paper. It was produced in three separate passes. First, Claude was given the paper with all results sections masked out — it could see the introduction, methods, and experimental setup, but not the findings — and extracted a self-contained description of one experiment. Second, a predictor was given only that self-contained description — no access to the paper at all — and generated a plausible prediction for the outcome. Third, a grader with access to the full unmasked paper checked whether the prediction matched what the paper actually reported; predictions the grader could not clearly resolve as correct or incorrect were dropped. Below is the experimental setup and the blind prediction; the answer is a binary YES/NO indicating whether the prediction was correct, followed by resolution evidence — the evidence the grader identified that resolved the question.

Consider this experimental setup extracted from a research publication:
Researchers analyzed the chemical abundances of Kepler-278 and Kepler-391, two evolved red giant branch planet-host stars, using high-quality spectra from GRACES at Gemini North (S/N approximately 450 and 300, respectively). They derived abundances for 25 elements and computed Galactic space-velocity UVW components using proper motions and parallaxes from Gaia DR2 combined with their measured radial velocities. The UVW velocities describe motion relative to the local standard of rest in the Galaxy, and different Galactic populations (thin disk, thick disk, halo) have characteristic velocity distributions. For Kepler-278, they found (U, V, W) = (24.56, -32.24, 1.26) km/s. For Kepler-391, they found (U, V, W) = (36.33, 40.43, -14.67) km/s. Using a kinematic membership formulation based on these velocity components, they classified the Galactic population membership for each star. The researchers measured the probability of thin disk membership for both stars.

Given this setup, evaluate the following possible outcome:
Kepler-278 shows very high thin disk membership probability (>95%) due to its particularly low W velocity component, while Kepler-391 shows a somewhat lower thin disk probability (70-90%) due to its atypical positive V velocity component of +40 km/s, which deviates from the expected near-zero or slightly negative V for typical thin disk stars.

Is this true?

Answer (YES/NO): NO